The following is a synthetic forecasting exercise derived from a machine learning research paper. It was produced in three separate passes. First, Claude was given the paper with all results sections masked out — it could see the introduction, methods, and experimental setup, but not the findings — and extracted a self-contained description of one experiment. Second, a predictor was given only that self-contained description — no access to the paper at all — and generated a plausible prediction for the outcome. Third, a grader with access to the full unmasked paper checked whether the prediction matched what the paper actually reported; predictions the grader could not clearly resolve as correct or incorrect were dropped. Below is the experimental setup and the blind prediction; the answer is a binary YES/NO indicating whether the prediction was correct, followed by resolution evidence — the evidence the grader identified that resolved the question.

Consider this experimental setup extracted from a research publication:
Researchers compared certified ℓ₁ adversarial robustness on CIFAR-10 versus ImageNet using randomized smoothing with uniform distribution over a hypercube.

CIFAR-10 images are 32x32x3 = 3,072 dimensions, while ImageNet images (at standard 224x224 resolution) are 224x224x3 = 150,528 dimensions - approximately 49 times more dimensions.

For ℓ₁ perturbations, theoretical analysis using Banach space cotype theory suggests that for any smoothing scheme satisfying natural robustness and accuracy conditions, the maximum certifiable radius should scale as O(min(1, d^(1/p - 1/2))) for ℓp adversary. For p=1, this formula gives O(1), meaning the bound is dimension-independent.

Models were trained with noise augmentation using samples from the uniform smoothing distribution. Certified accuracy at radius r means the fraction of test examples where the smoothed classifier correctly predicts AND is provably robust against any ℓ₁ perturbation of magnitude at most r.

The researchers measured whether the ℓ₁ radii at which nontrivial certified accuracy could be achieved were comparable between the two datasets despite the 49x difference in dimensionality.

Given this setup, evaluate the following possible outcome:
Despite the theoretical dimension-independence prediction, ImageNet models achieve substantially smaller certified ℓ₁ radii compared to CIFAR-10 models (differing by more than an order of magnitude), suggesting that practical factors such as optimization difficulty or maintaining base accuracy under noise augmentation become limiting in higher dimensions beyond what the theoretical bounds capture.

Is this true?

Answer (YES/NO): NO